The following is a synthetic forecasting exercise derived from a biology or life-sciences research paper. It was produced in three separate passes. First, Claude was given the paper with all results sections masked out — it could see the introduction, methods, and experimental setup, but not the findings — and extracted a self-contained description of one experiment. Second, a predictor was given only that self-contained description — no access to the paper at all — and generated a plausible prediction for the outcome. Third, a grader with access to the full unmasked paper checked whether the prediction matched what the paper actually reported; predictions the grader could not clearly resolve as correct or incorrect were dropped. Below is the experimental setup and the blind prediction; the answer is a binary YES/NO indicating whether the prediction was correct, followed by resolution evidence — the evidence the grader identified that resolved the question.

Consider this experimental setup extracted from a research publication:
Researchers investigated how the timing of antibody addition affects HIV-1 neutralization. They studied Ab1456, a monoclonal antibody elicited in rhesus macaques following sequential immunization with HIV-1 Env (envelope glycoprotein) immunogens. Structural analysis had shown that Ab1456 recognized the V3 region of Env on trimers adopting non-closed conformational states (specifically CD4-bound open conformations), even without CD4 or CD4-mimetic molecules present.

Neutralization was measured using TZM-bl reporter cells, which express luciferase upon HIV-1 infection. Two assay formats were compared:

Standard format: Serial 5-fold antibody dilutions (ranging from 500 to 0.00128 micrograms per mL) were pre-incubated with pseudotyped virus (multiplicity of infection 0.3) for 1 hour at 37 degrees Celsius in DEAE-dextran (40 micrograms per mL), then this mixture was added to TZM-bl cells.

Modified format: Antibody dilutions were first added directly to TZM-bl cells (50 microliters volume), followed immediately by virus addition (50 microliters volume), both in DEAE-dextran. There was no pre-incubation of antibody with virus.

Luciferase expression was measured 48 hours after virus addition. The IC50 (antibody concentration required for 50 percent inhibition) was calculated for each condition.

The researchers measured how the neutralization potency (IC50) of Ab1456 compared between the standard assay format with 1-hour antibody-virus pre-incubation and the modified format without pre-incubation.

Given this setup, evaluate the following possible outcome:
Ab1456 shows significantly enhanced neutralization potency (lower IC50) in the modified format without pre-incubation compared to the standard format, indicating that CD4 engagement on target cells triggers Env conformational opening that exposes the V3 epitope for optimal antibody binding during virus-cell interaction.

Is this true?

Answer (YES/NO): NO